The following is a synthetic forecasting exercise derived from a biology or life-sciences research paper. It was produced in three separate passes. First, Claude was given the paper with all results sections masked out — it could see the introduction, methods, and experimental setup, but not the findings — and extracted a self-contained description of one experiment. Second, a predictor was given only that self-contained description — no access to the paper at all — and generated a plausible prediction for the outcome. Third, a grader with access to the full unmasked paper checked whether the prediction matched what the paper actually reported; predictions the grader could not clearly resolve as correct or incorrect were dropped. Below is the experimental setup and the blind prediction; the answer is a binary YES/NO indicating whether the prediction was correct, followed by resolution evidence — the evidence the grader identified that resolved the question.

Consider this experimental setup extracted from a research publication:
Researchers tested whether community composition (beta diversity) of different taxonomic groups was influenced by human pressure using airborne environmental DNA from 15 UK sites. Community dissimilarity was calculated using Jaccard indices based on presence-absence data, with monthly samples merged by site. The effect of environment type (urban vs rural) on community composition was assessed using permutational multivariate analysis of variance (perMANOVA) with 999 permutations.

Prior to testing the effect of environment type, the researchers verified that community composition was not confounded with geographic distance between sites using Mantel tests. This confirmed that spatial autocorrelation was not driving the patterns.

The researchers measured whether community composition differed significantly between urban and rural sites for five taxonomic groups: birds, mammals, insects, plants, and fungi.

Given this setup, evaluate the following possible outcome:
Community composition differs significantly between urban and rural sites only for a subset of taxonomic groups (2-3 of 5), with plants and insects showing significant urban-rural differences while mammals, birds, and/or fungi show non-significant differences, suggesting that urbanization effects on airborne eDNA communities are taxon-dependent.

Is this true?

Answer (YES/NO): NO